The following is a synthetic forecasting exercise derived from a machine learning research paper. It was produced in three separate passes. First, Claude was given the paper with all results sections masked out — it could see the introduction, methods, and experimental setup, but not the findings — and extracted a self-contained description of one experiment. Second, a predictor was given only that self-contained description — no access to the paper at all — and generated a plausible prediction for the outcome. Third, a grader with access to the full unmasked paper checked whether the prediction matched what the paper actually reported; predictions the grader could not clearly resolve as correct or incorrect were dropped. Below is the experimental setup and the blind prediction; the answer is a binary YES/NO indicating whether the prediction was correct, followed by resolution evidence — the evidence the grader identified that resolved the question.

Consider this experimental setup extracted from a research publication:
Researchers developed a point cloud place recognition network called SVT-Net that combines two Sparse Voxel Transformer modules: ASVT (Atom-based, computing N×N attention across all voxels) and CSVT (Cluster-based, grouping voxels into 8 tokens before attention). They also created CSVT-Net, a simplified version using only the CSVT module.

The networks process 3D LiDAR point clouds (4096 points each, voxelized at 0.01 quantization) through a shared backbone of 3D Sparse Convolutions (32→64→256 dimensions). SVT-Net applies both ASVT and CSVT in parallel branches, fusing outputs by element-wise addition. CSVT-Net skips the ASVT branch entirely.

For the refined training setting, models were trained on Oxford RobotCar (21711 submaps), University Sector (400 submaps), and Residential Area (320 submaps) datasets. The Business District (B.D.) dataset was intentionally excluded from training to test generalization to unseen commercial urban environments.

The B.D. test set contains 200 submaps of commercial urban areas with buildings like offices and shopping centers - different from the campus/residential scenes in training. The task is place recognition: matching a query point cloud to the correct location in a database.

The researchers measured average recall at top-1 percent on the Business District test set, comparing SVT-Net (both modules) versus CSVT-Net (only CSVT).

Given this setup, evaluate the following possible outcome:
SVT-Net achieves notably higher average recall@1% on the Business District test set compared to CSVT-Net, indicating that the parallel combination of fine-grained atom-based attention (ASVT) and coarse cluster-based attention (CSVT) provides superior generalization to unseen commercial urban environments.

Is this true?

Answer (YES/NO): NO